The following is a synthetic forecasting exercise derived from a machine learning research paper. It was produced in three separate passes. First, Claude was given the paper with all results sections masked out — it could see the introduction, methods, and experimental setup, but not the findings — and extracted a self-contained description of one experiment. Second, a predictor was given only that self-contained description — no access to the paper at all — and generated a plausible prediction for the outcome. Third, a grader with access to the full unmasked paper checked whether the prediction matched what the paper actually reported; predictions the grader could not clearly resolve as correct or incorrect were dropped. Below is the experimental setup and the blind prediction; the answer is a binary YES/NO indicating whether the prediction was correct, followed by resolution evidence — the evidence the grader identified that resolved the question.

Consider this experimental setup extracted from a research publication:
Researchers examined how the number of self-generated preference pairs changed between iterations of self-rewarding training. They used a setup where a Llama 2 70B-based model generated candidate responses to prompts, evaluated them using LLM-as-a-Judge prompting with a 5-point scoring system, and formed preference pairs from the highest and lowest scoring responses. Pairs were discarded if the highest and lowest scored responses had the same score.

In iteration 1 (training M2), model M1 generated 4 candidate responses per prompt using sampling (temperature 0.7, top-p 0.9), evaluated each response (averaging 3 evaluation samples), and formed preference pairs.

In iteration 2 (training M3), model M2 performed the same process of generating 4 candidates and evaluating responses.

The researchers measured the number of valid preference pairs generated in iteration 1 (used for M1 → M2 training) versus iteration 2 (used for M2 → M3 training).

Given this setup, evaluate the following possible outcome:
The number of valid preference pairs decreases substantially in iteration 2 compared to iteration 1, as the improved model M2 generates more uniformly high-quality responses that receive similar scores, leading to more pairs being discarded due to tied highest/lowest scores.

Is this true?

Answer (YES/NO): NO